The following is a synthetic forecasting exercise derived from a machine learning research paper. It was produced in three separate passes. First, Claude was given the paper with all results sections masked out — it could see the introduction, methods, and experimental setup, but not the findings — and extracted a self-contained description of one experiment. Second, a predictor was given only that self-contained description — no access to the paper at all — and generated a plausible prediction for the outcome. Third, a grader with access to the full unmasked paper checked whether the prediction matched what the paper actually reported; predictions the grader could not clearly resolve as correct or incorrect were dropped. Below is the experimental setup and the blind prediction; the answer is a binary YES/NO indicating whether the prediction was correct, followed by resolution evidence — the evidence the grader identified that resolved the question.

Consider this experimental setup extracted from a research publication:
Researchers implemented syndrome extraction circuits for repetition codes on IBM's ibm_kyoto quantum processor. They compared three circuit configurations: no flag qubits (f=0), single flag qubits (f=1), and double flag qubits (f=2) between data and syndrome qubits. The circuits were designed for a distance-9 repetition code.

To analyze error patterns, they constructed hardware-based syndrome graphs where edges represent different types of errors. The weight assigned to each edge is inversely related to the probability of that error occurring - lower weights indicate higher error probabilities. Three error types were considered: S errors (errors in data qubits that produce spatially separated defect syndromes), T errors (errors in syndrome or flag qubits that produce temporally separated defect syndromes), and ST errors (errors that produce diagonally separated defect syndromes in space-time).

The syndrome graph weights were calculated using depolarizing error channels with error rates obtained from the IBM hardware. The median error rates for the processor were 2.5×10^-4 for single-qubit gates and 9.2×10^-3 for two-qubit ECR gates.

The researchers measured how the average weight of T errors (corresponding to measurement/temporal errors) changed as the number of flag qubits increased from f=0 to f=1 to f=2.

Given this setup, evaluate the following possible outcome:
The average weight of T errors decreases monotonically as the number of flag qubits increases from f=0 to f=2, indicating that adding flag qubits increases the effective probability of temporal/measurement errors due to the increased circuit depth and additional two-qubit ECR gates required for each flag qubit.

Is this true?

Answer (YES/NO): YES